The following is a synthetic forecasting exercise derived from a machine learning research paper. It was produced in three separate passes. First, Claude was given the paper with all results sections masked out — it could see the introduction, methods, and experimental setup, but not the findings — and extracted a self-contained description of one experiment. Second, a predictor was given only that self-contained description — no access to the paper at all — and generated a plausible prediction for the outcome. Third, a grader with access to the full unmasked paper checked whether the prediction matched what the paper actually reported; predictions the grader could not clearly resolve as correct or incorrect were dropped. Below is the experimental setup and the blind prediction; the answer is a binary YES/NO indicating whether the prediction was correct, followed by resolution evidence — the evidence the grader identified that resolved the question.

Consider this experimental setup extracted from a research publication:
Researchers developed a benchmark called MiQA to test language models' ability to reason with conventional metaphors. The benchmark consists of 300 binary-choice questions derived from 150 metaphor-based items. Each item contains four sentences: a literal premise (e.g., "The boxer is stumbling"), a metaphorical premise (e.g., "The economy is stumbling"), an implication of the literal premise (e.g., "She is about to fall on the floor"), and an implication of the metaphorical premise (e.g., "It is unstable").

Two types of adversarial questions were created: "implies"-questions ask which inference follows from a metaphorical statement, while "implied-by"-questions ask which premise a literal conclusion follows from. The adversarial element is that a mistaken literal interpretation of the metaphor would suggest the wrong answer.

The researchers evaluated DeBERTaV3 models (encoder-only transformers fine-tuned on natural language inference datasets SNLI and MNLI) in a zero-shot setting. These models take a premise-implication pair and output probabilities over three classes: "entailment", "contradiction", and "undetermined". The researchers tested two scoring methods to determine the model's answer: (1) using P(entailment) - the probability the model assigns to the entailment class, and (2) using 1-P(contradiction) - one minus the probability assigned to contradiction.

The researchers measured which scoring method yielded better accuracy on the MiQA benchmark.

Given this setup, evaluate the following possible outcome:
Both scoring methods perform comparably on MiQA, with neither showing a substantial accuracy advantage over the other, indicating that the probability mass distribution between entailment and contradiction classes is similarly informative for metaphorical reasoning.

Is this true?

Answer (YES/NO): NO